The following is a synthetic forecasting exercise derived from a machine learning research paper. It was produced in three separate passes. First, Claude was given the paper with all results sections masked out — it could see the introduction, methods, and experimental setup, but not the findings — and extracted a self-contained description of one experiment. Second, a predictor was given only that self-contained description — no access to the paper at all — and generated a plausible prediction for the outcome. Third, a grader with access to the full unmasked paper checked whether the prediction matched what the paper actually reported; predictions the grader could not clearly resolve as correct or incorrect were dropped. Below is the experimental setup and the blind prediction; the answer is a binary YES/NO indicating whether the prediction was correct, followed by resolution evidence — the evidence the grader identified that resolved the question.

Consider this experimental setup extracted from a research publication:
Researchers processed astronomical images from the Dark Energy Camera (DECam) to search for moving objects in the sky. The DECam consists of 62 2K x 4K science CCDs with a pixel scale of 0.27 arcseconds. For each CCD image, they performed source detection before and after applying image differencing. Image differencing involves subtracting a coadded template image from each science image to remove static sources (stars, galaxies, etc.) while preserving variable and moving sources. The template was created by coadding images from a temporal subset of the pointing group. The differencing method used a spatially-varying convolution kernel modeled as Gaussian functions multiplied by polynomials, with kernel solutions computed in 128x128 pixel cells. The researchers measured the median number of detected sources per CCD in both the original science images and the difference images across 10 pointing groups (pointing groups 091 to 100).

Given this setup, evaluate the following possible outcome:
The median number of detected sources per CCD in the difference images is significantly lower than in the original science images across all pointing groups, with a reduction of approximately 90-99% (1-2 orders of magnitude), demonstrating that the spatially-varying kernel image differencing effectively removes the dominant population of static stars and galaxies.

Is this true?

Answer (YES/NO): YES